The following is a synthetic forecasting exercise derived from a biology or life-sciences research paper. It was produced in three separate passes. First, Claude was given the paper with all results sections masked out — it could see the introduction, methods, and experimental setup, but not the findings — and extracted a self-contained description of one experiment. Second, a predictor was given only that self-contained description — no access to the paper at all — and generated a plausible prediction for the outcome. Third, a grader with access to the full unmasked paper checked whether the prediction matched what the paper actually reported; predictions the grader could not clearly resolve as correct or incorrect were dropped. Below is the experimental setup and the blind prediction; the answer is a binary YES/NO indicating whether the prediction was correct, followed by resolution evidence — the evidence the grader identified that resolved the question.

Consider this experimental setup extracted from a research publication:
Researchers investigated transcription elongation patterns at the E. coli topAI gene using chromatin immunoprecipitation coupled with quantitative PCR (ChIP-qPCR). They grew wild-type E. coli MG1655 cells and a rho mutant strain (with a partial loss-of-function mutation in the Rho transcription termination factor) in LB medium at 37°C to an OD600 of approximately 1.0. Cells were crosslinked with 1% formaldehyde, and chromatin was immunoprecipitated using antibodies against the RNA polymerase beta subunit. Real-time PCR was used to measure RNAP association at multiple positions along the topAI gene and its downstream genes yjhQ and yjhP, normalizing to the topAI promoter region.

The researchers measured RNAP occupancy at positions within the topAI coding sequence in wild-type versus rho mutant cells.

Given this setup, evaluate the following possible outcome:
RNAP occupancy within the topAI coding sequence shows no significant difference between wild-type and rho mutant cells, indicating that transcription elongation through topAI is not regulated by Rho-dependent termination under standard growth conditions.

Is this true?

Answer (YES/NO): NO